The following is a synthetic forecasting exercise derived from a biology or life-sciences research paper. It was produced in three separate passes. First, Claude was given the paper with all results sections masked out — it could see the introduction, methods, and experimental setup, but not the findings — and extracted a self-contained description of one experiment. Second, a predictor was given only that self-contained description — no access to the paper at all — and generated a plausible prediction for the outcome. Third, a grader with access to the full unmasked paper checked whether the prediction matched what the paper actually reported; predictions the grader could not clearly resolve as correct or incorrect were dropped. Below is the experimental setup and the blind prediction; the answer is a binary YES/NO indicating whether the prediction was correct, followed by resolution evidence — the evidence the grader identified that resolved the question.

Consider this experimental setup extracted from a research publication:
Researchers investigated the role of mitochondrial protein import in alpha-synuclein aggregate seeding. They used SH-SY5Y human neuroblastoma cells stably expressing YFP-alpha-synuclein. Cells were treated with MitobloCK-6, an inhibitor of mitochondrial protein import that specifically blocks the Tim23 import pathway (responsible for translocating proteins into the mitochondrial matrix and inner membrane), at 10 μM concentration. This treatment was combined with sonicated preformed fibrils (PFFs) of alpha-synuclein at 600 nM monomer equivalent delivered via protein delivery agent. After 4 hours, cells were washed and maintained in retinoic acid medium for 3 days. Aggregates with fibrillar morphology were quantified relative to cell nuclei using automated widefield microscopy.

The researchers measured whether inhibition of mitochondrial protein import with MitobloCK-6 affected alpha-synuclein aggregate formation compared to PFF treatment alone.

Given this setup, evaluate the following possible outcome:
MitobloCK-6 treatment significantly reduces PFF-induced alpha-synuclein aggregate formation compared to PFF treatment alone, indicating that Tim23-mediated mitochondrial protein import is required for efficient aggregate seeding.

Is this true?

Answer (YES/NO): NO